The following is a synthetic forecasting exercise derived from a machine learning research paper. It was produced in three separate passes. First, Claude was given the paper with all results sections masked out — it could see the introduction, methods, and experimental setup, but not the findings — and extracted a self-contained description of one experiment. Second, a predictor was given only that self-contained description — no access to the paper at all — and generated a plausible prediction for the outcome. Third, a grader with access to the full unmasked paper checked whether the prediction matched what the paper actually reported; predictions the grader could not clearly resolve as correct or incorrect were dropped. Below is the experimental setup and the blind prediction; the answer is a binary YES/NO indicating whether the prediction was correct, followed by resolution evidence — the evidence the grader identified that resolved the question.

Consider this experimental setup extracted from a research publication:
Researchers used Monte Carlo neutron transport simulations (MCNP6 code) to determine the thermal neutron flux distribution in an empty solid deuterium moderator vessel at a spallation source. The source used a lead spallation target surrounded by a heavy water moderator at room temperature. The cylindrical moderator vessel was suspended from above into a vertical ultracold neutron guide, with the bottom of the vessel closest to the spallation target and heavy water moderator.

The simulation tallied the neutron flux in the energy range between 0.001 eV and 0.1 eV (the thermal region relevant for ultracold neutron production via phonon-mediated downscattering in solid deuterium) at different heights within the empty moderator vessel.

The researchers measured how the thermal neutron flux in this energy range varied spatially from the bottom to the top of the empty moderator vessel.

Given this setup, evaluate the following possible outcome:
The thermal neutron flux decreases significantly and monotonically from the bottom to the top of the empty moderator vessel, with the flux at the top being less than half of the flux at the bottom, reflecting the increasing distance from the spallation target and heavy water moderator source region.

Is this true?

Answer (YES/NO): NO